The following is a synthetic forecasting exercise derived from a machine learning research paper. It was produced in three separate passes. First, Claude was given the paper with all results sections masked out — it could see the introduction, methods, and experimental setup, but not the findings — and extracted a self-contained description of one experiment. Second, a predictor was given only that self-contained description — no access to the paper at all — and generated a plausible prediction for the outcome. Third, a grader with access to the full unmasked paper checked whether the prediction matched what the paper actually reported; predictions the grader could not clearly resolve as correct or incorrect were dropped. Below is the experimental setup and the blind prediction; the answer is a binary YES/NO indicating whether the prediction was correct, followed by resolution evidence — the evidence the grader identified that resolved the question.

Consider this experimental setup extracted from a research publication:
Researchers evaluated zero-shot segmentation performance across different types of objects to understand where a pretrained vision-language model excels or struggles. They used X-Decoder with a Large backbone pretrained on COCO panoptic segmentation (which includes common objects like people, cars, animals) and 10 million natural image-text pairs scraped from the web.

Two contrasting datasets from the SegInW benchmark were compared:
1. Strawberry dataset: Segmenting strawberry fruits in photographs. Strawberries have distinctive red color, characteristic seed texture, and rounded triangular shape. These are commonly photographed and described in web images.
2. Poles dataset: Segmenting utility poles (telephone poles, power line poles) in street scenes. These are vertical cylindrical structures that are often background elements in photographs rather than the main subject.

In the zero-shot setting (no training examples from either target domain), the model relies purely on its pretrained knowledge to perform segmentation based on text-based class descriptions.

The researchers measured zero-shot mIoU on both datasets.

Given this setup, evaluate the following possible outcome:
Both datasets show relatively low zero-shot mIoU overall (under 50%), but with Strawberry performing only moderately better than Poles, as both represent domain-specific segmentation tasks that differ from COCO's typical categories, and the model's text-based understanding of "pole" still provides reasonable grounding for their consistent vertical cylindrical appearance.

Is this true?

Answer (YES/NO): NO